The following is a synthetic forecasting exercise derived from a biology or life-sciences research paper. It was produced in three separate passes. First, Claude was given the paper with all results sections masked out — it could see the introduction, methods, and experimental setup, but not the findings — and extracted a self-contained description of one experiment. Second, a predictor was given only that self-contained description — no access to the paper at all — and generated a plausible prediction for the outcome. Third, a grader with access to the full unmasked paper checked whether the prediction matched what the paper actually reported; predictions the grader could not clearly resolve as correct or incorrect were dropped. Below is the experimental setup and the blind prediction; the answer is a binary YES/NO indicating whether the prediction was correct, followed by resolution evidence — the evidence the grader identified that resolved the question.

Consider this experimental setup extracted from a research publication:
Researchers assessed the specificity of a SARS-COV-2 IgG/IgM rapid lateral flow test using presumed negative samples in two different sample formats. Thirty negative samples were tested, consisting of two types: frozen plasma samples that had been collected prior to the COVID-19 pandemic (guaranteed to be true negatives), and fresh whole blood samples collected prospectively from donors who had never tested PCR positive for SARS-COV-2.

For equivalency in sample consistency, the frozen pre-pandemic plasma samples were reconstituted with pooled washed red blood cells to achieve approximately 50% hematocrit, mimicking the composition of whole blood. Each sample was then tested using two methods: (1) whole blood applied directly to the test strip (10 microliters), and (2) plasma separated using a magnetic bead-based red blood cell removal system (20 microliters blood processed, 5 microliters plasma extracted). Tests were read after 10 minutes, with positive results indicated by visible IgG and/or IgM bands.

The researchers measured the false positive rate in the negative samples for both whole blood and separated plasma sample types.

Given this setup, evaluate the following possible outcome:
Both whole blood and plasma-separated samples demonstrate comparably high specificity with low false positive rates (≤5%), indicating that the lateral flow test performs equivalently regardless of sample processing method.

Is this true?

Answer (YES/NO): YES